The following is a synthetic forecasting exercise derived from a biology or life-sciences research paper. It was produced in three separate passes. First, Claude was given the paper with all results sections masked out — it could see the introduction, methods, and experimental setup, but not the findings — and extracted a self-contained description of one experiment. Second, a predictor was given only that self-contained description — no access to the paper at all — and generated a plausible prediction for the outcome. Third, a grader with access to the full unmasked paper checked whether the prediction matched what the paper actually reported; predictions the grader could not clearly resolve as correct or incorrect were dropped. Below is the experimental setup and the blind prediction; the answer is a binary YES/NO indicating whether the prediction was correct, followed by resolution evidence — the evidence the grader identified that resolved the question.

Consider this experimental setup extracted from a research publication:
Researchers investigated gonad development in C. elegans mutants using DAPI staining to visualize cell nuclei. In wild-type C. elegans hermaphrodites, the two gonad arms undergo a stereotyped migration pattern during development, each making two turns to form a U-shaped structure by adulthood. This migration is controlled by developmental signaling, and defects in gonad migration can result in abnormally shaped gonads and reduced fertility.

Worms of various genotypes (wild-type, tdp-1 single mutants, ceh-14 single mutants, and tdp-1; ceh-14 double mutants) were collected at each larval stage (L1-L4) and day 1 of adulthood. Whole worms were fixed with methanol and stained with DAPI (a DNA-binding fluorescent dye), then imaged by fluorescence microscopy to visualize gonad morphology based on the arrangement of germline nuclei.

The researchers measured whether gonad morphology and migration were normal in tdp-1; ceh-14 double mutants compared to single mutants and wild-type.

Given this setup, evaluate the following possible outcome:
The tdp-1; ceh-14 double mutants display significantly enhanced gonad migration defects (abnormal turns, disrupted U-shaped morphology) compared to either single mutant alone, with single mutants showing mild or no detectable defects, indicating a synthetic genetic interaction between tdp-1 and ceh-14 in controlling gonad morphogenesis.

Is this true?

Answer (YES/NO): NO